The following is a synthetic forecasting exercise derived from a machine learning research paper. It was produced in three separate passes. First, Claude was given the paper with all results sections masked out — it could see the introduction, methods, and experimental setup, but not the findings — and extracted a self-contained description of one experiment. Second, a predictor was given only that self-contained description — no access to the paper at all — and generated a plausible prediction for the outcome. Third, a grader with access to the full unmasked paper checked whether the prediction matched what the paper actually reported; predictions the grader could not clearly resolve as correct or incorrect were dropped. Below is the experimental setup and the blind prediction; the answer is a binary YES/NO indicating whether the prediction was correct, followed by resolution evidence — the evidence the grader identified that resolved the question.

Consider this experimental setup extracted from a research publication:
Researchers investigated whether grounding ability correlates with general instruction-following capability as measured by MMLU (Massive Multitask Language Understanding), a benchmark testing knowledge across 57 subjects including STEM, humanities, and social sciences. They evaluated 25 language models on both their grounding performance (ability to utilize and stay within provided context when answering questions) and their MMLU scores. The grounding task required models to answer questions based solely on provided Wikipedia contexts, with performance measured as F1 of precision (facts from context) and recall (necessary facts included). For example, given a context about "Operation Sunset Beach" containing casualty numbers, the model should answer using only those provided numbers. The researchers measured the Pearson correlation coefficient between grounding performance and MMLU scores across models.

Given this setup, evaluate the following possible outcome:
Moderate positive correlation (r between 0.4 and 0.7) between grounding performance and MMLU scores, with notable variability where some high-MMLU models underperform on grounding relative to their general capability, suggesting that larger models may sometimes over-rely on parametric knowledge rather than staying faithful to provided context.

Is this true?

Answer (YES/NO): NO